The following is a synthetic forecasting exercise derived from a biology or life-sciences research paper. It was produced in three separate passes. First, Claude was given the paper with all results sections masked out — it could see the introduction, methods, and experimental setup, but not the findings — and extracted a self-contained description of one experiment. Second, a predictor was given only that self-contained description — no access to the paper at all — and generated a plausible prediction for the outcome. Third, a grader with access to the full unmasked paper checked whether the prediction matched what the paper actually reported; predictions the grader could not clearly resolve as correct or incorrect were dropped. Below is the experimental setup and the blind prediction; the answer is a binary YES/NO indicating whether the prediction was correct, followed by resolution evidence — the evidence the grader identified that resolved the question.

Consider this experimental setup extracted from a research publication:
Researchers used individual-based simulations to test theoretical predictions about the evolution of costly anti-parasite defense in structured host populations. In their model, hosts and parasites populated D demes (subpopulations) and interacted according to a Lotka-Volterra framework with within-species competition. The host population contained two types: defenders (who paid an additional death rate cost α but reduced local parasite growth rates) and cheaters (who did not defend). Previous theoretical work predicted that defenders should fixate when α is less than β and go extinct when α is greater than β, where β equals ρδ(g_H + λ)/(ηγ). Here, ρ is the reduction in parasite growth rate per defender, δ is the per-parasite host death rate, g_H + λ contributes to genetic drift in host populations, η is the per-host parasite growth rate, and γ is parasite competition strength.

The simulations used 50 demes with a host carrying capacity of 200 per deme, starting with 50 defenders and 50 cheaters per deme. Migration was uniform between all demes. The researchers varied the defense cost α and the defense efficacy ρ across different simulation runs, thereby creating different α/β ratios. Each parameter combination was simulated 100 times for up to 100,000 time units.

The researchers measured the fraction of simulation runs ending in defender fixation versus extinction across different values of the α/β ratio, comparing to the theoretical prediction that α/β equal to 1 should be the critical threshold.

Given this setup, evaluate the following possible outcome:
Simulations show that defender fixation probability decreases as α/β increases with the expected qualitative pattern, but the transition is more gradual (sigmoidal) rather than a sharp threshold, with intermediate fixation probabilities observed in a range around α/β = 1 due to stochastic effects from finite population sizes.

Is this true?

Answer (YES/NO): YES